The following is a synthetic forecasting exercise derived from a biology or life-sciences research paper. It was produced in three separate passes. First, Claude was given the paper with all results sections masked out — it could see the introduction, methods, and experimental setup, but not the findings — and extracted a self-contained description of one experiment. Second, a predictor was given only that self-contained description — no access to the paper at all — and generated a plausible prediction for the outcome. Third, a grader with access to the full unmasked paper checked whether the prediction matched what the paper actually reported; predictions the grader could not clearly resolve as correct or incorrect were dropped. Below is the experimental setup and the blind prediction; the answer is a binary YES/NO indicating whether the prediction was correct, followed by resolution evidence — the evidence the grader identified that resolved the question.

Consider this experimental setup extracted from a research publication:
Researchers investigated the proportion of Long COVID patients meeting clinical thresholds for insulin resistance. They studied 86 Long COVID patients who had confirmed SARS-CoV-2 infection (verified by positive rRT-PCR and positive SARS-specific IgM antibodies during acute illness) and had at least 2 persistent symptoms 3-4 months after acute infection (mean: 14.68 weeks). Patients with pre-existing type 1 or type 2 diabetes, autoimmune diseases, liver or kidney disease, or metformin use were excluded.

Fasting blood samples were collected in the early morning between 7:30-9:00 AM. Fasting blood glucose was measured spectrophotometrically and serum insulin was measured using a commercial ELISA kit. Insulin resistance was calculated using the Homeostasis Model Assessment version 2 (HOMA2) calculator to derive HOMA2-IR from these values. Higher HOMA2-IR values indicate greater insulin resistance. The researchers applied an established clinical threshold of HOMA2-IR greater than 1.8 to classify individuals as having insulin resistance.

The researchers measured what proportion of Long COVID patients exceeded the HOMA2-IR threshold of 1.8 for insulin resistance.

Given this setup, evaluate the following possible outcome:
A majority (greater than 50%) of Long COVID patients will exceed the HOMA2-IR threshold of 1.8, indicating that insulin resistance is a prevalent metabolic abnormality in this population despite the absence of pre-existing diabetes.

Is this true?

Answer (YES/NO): NO